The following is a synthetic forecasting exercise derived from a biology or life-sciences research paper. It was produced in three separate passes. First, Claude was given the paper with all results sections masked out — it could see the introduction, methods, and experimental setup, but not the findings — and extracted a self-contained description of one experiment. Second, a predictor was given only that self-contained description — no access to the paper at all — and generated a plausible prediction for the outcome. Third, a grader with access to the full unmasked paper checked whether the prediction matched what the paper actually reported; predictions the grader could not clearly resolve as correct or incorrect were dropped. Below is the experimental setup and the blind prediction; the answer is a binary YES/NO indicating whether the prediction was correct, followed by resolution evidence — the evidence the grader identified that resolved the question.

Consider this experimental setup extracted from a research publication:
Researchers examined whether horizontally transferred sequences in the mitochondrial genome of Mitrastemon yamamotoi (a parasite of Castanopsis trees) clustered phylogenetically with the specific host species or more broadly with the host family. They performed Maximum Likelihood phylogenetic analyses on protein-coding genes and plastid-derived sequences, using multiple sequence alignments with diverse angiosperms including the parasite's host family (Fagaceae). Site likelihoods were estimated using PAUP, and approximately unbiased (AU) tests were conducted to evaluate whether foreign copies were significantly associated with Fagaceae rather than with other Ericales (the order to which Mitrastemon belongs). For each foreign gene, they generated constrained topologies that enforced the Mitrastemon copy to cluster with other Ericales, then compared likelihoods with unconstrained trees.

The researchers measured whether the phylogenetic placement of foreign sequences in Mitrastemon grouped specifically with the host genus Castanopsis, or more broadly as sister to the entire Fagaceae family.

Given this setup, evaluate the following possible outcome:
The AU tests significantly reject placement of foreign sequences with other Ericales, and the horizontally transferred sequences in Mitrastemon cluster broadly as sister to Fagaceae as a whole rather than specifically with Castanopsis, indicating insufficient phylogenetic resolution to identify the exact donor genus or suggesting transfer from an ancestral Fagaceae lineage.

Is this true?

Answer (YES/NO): YES